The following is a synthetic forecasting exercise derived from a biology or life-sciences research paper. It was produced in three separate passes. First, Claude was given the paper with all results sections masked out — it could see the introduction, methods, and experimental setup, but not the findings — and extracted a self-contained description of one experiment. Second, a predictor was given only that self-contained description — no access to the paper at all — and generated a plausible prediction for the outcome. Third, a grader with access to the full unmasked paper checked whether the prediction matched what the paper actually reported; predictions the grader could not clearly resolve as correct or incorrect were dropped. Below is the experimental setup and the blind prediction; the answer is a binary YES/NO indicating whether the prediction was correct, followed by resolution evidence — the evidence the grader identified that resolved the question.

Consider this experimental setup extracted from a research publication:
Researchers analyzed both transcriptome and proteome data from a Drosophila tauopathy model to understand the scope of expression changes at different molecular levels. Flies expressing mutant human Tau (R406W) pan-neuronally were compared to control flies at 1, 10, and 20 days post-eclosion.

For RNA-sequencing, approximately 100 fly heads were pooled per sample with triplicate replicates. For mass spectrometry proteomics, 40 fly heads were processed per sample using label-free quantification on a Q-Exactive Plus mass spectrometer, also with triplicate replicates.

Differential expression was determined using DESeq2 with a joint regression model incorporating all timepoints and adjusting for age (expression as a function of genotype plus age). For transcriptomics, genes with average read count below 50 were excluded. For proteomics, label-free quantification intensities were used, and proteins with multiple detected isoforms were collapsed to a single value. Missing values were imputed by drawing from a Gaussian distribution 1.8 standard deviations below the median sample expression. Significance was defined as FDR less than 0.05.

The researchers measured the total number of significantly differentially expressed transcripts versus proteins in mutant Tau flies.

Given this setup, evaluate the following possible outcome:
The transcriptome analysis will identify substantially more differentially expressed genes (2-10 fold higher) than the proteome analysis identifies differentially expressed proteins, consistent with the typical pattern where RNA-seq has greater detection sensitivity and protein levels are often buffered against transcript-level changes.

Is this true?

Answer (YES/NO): YES